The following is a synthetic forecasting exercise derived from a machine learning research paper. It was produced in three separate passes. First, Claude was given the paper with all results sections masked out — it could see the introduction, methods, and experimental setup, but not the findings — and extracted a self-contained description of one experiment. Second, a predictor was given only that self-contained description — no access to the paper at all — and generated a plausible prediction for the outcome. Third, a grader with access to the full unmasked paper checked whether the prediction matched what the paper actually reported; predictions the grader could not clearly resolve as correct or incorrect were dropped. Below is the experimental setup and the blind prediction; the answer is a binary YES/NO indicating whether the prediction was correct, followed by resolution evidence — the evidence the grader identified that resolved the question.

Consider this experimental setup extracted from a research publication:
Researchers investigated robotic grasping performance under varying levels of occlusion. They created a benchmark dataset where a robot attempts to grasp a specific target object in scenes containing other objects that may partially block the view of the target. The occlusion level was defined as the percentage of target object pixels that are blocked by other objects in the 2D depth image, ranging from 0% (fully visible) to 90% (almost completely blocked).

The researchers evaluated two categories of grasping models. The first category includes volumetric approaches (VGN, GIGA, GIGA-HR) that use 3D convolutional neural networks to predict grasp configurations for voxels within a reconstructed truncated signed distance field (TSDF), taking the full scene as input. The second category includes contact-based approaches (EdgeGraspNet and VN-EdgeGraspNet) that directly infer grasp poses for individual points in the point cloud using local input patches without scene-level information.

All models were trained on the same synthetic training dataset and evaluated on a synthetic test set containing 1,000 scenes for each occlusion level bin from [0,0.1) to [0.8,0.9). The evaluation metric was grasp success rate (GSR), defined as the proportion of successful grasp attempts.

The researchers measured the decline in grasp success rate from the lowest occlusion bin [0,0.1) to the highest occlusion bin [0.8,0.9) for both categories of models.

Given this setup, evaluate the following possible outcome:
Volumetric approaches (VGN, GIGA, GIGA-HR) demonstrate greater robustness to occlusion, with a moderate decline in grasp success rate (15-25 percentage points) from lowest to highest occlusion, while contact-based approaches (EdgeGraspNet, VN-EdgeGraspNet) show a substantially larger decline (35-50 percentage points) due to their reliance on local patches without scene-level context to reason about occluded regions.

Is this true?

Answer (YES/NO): NO